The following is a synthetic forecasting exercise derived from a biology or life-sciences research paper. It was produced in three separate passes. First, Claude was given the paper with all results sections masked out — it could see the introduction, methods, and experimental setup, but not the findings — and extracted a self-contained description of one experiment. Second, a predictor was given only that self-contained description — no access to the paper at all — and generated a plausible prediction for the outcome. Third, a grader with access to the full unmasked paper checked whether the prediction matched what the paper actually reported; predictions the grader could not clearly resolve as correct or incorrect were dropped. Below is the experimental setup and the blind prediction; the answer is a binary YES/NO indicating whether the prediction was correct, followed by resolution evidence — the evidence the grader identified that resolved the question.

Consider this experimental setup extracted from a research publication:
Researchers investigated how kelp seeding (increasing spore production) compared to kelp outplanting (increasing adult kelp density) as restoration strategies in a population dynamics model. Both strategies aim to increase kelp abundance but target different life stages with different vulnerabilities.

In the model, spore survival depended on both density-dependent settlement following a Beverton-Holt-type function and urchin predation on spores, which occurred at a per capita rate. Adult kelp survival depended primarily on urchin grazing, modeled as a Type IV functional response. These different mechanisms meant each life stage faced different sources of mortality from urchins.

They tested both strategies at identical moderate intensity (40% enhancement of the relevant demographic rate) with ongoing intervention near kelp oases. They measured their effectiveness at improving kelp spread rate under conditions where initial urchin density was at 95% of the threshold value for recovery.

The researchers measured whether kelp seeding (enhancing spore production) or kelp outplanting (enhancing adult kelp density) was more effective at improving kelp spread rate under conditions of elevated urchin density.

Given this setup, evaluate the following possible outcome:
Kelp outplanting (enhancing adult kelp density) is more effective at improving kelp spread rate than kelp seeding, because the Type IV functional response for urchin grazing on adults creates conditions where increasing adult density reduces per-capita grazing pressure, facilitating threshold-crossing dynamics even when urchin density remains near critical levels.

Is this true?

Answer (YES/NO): NO